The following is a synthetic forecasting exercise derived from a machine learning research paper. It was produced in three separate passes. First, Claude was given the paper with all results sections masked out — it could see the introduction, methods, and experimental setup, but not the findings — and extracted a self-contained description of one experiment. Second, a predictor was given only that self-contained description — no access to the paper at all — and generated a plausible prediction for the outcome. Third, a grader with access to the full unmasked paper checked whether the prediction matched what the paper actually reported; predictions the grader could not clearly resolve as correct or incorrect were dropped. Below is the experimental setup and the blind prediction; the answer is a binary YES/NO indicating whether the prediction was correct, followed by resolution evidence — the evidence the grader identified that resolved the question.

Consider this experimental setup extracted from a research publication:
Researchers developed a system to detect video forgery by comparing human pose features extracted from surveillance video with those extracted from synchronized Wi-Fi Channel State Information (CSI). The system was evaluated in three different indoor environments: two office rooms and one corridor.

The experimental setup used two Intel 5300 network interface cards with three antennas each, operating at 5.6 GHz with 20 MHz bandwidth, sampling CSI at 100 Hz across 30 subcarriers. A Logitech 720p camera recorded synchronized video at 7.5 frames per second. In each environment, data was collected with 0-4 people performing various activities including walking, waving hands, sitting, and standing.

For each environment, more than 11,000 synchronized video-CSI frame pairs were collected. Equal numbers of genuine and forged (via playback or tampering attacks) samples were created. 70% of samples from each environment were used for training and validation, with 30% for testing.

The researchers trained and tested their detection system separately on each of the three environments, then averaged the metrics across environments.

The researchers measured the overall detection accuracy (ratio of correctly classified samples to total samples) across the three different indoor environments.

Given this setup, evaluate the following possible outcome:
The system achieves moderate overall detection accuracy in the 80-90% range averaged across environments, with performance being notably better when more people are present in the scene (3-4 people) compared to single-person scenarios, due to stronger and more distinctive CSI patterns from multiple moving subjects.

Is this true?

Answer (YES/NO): NO